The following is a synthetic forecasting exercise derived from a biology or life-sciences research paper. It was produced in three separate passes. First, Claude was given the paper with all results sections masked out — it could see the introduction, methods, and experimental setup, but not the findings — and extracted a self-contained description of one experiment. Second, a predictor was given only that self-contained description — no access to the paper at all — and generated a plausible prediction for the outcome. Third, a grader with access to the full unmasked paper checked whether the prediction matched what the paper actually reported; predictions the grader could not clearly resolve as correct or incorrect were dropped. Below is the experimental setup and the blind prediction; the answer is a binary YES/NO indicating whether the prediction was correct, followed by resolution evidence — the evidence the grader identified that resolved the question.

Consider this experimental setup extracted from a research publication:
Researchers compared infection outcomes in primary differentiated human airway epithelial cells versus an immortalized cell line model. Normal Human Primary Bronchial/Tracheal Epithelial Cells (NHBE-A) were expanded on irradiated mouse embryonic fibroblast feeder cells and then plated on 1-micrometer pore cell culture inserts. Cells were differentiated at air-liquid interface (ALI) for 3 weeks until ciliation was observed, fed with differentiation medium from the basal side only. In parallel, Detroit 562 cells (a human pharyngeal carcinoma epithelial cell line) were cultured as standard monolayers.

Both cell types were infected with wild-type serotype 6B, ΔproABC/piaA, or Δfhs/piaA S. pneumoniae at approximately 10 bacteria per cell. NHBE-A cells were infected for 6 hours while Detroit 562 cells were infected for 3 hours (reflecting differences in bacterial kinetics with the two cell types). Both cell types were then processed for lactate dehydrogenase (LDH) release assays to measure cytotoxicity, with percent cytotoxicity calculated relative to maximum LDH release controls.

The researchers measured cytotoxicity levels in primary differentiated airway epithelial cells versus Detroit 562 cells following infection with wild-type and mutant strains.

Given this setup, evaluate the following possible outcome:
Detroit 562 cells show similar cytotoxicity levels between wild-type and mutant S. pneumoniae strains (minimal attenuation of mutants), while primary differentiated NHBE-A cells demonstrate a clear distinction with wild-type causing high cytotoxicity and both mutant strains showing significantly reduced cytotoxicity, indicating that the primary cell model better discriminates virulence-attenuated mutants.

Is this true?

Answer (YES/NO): NO